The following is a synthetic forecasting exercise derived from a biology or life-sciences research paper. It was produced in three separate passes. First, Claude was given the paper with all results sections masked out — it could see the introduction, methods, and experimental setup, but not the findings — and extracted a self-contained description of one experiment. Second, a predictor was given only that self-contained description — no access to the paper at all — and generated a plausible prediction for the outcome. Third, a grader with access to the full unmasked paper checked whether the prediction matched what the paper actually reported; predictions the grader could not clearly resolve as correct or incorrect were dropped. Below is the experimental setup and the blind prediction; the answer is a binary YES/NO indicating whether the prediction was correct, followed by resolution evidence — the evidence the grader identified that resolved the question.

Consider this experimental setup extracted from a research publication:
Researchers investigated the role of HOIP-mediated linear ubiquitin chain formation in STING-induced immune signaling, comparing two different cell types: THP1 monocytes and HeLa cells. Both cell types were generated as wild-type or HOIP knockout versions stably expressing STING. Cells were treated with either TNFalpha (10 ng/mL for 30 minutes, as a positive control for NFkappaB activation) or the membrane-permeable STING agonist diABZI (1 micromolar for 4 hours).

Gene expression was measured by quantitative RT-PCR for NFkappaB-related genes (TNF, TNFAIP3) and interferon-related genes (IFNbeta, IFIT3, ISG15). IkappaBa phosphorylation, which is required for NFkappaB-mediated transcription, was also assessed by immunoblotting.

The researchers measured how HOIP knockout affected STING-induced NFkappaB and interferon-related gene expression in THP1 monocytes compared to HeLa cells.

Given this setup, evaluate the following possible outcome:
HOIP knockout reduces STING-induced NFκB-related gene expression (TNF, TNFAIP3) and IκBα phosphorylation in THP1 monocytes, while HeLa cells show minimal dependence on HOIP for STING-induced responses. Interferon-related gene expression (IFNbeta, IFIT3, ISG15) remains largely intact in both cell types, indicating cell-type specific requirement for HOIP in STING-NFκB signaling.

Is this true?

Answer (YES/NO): NO